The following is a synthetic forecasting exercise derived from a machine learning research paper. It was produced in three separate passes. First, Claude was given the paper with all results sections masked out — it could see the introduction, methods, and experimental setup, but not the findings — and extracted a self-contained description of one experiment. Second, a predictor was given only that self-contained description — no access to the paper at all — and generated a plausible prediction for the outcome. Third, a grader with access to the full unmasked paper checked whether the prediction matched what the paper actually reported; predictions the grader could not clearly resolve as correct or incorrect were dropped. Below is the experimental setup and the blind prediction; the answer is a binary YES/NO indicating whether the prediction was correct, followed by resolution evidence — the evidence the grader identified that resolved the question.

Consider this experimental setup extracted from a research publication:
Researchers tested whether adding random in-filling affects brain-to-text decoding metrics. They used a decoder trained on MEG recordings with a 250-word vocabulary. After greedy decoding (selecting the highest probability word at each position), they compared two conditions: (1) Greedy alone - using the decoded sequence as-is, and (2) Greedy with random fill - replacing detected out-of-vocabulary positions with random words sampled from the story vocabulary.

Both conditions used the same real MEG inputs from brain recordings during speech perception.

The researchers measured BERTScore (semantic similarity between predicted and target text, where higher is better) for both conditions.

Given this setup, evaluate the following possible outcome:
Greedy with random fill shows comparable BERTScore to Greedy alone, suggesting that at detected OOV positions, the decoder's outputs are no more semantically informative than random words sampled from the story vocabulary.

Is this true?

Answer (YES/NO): NO